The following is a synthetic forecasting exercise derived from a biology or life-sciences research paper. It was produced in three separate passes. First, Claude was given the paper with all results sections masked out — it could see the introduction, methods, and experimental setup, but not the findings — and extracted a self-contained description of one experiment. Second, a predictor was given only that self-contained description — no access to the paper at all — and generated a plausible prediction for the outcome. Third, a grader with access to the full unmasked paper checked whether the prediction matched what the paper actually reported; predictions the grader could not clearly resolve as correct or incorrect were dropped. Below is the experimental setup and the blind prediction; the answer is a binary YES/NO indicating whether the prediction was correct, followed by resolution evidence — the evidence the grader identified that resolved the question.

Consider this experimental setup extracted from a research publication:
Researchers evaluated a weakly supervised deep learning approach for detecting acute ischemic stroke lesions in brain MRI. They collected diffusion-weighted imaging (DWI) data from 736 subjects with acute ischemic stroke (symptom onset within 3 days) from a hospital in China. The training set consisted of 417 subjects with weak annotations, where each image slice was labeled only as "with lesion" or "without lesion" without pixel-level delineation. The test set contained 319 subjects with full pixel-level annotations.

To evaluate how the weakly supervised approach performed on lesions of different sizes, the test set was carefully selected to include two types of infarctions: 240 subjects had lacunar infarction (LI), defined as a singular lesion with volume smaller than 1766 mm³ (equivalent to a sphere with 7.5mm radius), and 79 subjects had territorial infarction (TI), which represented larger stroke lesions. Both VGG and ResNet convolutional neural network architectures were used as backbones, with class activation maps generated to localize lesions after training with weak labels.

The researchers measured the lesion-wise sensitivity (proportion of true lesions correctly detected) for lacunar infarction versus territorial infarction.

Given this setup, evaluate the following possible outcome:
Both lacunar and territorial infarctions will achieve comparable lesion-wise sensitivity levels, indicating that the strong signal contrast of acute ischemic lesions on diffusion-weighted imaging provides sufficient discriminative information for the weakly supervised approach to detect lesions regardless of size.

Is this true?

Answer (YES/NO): NO